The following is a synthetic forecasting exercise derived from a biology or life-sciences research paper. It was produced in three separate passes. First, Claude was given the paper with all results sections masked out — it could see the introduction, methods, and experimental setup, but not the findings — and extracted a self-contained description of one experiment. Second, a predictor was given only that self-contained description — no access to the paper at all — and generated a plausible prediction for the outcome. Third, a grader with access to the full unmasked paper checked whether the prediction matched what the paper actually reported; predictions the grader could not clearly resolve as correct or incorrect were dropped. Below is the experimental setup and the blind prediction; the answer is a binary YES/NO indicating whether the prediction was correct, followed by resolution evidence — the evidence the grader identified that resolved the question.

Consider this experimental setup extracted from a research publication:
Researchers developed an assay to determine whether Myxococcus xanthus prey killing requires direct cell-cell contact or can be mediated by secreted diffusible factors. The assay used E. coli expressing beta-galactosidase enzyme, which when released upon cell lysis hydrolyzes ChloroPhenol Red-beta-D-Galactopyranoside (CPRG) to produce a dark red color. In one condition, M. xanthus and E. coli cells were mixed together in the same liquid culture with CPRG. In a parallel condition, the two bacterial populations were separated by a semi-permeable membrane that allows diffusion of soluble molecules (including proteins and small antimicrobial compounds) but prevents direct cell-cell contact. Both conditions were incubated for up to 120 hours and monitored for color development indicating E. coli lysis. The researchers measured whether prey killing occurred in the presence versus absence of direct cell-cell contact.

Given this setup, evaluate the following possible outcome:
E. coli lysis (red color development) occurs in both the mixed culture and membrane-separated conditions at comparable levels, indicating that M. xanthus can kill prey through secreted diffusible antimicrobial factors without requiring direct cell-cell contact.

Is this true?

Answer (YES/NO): NO